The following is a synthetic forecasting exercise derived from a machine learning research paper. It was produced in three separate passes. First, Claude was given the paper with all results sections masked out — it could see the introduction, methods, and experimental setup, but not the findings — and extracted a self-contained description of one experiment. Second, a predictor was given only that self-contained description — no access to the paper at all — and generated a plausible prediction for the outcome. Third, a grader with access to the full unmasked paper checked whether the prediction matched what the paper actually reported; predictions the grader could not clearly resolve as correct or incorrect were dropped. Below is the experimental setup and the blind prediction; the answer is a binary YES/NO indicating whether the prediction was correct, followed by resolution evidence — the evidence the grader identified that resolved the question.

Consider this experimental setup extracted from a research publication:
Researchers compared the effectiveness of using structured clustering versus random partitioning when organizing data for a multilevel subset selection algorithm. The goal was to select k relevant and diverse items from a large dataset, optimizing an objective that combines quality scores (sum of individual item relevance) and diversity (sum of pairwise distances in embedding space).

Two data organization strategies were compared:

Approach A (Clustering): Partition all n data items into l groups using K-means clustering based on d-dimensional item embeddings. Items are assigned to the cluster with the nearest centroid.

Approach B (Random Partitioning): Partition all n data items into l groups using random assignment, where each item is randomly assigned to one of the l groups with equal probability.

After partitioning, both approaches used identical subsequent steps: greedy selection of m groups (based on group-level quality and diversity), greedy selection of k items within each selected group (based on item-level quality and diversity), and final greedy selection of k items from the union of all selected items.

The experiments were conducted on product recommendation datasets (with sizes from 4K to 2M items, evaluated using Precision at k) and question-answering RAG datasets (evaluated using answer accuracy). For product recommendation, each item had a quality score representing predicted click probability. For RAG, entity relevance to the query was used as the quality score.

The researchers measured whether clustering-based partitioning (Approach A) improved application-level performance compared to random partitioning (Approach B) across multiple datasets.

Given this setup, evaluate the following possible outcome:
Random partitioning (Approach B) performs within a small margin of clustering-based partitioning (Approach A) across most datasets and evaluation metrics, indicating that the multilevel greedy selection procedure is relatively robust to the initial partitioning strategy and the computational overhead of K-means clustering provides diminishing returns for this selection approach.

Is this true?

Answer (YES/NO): NO